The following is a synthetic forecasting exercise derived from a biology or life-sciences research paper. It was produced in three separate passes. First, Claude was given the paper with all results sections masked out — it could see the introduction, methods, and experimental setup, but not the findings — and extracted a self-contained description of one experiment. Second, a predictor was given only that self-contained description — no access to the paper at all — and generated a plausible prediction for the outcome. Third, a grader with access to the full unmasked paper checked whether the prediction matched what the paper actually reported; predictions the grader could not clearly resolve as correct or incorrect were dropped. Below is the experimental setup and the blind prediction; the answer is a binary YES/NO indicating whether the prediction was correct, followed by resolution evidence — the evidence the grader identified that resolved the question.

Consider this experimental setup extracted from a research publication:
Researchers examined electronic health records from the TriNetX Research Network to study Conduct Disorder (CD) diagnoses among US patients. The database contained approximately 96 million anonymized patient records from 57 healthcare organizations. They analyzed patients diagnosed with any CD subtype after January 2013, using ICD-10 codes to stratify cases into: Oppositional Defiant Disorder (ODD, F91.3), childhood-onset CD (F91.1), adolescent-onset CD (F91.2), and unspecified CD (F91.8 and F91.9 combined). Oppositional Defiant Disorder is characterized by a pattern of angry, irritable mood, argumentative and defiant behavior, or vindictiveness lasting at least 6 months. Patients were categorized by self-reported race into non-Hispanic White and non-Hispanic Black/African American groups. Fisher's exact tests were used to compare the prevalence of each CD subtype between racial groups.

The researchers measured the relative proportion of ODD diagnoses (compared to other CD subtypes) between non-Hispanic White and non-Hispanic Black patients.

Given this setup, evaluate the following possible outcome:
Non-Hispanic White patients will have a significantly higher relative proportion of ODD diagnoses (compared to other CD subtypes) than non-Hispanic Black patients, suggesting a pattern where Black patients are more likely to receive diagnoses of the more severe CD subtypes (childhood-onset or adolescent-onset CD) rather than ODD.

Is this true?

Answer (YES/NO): YES